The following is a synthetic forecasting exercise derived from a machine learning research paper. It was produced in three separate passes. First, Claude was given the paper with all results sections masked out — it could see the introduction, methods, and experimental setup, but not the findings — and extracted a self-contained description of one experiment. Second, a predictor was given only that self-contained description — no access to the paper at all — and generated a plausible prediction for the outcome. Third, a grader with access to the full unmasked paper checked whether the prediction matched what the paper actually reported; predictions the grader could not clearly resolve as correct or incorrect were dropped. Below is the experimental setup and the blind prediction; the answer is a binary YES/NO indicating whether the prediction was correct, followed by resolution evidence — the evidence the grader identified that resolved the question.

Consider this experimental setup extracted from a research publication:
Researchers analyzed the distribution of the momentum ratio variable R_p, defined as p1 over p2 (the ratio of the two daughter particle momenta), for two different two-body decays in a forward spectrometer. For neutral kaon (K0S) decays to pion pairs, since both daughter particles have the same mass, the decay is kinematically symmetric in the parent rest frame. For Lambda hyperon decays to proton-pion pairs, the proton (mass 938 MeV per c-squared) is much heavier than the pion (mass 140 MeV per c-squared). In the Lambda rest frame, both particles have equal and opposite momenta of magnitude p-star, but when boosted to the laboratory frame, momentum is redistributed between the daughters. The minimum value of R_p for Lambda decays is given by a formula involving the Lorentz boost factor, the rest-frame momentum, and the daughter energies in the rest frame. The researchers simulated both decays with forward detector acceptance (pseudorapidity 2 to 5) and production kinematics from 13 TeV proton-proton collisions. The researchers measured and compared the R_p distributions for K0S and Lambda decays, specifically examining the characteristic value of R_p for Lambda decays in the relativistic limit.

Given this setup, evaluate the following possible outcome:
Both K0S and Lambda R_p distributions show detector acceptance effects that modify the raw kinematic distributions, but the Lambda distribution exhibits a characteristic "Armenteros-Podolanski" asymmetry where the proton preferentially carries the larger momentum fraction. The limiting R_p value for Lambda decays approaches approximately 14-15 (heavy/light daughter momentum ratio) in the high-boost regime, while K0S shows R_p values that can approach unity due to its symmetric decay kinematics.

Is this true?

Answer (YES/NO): NO